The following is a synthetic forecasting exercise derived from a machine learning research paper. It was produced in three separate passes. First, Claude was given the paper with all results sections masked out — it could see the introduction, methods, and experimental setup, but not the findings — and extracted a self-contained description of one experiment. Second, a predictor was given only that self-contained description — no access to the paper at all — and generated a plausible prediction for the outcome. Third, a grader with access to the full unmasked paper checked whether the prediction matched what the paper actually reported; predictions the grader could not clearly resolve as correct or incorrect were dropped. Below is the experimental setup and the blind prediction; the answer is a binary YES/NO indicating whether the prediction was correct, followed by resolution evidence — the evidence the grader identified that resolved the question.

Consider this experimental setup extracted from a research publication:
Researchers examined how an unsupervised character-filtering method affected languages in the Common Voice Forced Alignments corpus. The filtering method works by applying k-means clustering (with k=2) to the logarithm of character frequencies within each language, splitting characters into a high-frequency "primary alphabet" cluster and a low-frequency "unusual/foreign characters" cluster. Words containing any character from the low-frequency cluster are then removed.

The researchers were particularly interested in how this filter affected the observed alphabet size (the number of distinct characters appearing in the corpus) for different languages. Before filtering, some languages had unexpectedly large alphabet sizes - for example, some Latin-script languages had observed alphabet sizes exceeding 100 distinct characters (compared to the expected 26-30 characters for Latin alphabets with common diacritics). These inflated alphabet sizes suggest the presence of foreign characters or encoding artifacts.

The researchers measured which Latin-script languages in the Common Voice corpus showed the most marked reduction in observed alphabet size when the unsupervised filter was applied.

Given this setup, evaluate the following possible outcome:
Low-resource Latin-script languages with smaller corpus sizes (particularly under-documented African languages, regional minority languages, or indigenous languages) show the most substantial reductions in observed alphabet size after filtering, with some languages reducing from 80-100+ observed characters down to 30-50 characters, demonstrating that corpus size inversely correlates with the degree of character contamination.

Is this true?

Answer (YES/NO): NO